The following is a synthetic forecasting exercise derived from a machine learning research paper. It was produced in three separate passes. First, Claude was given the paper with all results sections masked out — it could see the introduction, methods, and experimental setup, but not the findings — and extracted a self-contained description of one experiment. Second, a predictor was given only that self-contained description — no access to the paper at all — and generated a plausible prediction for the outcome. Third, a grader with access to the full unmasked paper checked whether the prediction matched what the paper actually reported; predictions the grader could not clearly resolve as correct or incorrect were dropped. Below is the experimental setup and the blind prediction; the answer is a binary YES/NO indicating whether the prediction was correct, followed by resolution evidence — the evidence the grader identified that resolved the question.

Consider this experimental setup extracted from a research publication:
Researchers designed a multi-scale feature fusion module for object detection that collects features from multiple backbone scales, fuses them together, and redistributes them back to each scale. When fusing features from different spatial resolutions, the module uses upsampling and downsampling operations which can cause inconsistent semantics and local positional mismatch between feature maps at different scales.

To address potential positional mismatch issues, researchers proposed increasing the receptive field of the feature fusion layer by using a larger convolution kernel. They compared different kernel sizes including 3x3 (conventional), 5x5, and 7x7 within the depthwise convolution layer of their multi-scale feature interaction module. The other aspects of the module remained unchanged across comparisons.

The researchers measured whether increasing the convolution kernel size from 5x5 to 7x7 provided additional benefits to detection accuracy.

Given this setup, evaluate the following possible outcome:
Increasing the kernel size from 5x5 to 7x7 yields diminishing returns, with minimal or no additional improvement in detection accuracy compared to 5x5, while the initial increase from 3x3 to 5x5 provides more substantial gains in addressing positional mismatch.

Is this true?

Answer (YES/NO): YES